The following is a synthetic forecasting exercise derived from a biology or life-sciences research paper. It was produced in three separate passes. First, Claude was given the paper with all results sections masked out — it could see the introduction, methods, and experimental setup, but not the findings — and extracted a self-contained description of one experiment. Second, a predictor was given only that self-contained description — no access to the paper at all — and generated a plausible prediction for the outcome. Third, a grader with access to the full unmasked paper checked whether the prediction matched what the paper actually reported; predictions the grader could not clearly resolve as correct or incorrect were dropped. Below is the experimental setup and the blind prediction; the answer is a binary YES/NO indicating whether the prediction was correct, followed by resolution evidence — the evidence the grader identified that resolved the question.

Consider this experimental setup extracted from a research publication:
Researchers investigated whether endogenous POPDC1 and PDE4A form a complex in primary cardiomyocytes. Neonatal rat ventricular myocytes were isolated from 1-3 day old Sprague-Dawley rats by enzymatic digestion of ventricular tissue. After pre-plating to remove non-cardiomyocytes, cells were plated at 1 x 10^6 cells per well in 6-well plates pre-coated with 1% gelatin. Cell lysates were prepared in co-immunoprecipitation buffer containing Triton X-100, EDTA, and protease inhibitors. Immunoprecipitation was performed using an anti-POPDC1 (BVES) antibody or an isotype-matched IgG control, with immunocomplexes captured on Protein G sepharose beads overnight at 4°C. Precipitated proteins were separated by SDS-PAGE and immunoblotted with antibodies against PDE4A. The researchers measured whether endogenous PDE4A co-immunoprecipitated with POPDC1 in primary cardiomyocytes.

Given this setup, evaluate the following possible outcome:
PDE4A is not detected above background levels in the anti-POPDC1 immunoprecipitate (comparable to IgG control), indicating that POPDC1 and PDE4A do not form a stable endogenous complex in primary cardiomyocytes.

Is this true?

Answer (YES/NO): NO